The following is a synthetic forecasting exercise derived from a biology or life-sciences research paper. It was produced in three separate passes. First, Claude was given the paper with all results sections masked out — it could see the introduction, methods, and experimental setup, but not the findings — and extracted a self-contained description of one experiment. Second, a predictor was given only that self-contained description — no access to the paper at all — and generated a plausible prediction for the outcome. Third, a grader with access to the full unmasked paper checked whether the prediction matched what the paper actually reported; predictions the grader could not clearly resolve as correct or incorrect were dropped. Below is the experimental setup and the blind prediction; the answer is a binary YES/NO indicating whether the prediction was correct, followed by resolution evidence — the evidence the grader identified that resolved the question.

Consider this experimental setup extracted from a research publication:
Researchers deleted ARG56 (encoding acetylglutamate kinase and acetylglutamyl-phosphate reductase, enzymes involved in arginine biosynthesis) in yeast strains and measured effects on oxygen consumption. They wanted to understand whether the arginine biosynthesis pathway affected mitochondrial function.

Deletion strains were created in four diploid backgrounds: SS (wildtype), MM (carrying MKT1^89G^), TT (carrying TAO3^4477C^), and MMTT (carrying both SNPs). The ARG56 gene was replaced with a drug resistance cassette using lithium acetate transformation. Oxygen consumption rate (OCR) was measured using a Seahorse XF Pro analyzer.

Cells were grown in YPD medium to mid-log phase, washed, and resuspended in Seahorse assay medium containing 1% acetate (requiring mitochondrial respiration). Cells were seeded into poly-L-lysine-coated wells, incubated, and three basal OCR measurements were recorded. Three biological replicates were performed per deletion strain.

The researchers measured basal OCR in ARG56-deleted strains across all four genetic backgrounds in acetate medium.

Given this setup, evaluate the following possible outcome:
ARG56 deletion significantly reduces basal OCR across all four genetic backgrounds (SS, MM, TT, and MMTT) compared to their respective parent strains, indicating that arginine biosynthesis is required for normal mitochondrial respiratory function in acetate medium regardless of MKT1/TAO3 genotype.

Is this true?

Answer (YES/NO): NO